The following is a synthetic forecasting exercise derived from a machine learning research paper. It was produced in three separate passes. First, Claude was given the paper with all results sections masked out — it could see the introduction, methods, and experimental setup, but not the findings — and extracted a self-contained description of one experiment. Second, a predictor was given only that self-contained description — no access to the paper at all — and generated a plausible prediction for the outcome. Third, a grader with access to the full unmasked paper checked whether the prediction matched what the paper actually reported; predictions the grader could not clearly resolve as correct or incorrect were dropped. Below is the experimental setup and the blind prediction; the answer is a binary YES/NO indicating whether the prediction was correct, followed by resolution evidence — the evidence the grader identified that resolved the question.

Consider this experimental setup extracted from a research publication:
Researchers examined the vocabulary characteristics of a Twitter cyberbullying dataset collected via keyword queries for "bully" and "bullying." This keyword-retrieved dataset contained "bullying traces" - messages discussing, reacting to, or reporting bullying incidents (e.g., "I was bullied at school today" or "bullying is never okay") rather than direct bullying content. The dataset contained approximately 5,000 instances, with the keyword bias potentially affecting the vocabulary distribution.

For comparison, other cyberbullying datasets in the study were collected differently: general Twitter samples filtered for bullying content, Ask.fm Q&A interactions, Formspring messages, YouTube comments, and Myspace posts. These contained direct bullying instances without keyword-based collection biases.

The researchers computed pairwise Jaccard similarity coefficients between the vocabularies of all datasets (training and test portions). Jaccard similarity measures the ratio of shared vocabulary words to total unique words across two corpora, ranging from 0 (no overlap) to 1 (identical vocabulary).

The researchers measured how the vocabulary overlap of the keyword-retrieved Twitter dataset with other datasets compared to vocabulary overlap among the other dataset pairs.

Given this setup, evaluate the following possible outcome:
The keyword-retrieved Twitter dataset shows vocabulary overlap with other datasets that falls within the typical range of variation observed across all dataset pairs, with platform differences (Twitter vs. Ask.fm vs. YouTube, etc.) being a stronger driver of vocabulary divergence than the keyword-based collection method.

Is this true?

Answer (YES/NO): NO